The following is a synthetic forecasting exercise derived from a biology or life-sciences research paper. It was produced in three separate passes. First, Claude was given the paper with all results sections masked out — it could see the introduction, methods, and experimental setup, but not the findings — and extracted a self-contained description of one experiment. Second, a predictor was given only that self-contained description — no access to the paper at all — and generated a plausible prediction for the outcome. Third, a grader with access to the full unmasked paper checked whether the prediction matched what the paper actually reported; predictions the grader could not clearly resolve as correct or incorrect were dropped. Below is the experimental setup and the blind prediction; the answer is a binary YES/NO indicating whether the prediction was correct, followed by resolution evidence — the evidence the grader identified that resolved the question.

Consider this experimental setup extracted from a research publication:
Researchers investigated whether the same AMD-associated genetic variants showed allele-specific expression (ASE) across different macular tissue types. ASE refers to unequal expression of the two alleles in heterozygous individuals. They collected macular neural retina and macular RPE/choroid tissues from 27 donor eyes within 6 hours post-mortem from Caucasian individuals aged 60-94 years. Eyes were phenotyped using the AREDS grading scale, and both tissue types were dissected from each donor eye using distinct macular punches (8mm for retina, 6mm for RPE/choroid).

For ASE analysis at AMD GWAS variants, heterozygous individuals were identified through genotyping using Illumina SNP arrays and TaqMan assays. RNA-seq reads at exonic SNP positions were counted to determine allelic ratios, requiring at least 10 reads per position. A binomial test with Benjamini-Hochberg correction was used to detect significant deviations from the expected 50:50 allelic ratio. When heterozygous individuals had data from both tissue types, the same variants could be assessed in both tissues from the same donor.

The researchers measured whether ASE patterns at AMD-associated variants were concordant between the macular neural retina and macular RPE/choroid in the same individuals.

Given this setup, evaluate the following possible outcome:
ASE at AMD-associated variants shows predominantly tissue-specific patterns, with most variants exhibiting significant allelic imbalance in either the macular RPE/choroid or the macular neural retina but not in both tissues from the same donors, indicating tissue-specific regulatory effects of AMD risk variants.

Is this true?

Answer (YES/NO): YES